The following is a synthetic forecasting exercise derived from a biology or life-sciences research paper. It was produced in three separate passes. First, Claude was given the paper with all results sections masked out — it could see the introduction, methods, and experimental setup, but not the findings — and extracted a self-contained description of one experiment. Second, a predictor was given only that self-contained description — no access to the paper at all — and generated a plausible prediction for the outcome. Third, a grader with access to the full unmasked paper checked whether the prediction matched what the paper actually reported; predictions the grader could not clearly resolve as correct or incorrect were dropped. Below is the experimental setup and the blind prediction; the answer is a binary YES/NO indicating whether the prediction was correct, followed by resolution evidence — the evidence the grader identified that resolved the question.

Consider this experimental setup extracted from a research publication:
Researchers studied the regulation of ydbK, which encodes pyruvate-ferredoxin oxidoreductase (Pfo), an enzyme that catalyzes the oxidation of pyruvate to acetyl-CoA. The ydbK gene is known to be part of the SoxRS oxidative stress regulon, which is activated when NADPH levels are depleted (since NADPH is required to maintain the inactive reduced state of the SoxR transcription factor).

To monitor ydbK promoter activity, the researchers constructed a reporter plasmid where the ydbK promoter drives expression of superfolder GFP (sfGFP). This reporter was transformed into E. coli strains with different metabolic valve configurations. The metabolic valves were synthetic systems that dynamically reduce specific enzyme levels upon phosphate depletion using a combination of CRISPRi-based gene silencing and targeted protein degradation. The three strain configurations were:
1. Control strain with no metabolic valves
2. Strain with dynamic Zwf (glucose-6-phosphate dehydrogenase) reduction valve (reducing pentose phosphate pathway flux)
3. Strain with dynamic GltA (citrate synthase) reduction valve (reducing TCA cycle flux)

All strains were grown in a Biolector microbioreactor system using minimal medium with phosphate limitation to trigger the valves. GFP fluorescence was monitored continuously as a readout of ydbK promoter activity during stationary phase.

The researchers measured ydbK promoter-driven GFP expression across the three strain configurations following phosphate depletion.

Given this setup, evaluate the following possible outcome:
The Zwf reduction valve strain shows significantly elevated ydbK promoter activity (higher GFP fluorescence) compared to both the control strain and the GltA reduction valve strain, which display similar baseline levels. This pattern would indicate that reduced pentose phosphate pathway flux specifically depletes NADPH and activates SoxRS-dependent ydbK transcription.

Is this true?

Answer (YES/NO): NO